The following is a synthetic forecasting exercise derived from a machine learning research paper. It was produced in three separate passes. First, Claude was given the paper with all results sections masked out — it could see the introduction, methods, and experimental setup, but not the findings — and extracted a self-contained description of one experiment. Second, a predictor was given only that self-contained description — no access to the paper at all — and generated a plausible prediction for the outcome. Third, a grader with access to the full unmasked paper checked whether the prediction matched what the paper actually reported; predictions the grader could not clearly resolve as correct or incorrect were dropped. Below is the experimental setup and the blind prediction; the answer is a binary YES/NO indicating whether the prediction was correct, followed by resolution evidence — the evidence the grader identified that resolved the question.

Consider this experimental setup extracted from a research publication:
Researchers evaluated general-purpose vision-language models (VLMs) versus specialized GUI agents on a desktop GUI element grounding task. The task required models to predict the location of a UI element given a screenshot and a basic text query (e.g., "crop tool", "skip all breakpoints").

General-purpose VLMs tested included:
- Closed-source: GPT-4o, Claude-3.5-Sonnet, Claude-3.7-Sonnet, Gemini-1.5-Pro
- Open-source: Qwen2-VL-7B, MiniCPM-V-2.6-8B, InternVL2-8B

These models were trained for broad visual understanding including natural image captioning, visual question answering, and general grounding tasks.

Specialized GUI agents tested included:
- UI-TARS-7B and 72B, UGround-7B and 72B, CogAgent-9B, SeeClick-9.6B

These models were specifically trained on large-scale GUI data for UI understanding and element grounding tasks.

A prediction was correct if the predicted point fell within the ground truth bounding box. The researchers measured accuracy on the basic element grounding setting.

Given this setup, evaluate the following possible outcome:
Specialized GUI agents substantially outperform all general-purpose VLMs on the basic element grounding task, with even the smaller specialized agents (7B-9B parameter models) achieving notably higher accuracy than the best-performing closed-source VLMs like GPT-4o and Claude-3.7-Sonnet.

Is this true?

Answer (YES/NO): NO